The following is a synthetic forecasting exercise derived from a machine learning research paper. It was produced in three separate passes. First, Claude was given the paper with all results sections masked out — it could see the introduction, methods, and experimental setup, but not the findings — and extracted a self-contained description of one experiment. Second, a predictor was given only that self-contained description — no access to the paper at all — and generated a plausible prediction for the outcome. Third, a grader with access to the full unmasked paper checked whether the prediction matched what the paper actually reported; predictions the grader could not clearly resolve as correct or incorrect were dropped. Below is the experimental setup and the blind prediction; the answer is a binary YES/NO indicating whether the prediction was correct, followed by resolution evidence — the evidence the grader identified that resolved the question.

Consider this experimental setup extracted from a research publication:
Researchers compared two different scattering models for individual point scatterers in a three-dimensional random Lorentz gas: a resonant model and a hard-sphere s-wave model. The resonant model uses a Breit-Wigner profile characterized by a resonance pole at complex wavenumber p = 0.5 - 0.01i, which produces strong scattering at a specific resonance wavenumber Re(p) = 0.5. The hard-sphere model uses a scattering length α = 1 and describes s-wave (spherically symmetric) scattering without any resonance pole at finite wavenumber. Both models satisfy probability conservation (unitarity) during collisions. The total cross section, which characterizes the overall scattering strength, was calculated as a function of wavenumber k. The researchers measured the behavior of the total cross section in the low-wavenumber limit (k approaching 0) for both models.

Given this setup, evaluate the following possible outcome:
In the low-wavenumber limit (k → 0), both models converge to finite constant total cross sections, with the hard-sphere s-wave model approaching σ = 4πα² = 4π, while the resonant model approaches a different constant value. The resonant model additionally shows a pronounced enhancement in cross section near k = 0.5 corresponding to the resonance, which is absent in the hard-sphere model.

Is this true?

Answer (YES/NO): NO